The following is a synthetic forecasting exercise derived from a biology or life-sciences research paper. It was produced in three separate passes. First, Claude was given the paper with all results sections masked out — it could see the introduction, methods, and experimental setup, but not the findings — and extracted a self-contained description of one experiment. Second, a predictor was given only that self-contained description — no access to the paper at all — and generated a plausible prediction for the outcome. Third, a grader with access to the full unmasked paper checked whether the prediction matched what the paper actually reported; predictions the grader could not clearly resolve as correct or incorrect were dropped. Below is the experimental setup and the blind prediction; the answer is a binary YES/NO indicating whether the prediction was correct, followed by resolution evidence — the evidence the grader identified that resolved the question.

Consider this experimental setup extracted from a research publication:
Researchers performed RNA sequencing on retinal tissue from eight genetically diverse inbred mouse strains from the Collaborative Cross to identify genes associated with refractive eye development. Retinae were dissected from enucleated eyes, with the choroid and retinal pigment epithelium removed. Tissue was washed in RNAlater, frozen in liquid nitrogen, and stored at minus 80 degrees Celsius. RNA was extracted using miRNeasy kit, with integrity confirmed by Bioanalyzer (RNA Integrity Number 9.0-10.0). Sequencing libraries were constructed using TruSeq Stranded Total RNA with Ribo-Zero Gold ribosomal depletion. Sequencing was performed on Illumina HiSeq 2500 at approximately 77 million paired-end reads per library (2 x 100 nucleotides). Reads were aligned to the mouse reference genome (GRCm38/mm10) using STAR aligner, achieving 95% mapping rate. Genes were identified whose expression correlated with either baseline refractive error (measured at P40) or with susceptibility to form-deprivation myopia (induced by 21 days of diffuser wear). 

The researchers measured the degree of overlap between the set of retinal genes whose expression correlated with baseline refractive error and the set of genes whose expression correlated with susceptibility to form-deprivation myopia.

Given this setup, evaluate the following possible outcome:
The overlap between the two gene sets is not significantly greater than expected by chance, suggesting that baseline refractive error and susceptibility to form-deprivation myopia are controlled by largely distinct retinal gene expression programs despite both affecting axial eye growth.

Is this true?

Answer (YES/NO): NO